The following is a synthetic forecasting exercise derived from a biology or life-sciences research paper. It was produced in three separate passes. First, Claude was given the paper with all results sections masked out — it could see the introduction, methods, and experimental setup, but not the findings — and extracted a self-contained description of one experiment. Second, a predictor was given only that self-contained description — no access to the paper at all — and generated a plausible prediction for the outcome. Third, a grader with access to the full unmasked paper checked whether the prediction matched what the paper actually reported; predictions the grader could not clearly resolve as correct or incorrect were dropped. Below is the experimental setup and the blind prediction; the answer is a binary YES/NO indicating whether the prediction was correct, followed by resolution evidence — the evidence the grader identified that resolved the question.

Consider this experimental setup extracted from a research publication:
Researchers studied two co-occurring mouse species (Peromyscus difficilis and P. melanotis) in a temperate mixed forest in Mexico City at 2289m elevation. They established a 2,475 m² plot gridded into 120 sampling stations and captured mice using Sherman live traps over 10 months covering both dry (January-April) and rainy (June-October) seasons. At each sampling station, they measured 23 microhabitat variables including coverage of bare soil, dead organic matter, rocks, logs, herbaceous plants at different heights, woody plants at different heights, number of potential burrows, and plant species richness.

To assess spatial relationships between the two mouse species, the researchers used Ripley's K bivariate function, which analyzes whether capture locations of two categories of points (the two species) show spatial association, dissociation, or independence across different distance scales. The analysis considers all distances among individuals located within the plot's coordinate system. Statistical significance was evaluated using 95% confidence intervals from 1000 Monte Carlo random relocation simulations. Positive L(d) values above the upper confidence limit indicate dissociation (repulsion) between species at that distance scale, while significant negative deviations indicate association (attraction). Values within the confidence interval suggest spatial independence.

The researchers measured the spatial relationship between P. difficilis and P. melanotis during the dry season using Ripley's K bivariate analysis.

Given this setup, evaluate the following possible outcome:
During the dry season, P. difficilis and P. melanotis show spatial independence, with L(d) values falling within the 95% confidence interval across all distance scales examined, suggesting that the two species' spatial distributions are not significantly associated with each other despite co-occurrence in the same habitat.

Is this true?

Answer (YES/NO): NO